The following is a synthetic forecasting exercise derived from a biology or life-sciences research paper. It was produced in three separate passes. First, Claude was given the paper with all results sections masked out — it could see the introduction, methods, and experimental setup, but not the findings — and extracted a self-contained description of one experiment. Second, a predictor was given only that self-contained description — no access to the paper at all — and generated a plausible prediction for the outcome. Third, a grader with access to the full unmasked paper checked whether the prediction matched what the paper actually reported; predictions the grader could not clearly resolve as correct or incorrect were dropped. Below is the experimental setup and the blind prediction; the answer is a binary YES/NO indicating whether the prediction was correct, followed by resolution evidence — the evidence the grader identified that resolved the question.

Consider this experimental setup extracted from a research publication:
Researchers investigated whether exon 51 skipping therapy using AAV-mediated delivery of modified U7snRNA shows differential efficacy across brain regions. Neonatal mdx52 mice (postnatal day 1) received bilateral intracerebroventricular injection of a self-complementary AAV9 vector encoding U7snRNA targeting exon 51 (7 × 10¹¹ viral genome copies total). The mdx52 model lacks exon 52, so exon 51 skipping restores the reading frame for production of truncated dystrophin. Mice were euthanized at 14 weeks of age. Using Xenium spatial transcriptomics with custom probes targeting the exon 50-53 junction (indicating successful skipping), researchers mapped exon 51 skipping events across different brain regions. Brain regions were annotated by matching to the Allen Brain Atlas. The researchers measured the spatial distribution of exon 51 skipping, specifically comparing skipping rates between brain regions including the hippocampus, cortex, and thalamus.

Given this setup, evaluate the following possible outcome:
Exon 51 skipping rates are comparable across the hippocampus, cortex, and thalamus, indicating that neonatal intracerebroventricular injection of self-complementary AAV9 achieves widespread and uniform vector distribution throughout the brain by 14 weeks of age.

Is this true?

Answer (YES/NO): NO